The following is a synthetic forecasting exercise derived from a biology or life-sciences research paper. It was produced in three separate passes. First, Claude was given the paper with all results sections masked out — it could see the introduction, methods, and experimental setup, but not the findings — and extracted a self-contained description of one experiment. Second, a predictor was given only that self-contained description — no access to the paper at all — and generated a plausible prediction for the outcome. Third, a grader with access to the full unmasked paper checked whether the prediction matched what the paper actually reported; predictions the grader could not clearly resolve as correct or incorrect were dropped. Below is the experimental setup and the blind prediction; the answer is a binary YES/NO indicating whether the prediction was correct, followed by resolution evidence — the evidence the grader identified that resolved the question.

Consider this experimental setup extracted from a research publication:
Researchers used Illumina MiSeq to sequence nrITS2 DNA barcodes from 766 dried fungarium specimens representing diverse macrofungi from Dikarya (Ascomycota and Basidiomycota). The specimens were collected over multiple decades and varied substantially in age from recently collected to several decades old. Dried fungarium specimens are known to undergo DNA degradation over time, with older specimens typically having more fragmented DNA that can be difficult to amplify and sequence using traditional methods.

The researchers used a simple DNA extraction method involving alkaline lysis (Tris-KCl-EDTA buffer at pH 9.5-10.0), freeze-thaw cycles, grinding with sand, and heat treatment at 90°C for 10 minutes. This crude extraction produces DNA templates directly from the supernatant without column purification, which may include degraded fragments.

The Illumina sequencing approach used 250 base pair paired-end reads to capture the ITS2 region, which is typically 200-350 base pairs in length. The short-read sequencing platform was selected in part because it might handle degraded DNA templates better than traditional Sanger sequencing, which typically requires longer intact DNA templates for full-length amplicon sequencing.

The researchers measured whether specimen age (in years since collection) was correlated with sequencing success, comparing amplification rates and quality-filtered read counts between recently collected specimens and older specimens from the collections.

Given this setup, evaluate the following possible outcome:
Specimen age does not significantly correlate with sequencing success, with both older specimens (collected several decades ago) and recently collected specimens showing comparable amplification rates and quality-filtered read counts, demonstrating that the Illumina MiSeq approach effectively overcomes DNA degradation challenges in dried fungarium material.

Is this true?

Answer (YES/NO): NO